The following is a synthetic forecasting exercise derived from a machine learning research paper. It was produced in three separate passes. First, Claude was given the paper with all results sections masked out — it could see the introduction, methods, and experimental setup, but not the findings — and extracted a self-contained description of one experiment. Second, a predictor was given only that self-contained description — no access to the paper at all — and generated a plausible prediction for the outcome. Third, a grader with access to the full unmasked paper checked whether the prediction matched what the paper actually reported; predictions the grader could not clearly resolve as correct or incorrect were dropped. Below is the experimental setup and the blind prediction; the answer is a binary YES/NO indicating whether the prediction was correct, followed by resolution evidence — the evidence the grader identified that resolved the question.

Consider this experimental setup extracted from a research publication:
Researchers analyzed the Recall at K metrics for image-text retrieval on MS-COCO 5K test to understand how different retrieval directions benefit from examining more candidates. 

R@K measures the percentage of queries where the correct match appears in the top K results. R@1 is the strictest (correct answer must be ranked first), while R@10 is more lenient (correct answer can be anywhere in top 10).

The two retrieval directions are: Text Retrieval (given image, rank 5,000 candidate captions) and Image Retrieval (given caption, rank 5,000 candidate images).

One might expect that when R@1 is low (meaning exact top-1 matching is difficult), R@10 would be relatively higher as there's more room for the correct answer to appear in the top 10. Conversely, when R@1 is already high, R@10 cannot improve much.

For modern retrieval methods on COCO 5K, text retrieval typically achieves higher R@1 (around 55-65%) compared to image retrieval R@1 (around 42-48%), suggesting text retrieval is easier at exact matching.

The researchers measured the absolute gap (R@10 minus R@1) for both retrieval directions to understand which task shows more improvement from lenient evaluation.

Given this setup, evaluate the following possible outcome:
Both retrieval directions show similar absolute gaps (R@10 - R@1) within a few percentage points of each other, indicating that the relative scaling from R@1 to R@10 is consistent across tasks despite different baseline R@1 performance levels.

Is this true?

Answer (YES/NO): NO